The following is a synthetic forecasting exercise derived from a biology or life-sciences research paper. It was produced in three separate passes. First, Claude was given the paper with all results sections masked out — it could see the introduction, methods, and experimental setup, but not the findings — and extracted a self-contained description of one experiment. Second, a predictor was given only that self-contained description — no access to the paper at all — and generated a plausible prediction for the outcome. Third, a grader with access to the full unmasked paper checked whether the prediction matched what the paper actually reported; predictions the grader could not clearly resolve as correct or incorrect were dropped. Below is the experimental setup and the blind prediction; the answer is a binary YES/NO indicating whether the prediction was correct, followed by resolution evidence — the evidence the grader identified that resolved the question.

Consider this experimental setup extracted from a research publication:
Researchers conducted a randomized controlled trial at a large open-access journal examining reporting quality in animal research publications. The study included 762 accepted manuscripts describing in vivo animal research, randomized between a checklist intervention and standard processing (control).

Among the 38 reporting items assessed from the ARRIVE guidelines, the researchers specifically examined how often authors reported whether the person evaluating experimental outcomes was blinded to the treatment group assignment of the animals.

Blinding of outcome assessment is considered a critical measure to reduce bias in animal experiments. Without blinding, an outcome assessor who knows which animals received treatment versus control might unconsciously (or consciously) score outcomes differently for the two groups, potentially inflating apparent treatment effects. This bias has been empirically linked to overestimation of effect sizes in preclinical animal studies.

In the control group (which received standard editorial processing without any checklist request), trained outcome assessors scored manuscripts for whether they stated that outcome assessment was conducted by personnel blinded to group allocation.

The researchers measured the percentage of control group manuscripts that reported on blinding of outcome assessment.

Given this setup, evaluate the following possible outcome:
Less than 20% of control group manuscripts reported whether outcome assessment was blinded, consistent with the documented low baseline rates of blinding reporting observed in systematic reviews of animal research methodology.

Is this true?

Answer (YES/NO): YES